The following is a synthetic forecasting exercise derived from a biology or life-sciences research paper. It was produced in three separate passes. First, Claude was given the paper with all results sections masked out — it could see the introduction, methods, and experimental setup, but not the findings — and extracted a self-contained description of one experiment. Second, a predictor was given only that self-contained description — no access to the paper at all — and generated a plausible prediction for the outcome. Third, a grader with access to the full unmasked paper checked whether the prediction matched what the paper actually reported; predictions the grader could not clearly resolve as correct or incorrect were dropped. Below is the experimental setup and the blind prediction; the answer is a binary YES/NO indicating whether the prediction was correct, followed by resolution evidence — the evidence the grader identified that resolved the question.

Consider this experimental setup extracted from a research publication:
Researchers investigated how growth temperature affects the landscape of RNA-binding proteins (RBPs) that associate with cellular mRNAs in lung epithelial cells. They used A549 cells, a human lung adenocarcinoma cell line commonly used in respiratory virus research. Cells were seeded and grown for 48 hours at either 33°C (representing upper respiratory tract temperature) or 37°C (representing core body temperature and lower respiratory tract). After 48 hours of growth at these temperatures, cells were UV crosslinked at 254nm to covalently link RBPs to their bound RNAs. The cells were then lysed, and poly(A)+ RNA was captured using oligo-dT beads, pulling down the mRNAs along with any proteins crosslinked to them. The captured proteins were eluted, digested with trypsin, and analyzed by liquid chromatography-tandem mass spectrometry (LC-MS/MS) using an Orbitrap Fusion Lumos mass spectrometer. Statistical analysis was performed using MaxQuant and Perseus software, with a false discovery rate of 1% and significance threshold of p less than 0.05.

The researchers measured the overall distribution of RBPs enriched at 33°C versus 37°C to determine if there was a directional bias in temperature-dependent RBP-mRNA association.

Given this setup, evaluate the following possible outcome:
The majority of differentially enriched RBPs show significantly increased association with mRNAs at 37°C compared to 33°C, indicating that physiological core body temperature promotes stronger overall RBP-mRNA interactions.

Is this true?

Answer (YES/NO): NO